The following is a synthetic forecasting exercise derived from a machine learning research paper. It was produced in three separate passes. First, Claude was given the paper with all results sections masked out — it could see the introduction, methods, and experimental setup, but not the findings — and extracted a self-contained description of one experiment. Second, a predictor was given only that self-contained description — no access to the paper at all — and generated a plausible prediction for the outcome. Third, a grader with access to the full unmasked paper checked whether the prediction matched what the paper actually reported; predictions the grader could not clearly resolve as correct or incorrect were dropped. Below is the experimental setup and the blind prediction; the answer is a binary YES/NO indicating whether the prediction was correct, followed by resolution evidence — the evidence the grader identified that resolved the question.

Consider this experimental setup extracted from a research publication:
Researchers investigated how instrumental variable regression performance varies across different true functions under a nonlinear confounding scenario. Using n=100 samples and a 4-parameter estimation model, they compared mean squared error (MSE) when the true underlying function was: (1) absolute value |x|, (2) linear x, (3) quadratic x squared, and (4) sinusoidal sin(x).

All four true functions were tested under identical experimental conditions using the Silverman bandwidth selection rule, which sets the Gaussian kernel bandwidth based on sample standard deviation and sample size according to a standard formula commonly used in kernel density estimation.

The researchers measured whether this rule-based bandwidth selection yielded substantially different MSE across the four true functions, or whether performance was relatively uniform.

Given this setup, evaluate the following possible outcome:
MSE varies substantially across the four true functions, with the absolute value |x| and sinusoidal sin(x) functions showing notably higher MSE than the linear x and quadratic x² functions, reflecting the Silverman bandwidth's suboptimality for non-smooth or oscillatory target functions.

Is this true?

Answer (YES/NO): NO